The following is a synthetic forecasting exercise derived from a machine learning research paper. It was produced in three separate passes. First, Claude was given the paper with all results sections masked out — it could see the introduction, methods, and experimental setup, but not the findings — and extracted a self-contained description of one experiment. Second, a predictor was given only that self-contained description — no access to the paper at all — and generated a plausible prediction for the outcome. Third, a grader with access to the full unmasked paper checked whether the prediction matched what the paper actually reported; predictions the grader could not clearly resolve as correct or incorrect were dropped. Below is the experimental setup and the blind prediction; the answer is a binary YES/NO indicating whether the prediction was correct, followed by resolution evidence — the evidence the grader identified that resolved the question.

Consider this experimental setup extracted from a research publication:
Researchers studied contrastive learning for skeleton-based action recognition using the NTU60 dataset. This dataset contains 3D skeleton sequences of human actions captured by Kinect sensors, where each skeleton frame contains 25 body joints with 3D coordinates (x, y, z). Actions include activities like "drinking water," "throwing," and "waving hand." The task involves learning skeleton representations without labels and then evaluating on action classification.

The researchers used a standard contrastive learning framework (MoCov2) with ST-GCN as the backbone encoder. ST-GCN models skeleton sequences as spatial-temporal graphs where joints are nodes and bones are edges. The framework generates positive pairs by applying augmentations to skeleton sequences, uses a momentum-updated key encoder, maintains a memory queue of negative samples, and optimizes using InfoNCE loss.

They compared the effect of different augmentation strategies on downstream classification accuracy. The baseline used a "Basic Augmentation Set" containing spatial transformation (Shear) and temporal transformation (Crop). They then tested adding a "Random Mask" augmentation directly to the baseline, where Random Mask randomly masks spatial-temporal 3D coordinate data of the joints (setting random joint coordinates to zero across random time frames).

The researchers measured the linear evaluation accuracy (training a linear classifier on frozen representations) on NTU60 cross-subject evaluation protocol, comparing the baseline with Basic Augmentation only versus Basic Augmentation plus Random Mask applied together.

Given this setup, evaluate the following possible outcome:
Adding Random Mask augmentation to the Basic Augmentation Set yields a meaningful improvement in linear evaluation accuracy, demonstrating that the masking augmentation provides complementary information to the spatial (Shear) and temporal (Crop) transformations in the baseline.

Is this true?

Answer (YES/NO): NO